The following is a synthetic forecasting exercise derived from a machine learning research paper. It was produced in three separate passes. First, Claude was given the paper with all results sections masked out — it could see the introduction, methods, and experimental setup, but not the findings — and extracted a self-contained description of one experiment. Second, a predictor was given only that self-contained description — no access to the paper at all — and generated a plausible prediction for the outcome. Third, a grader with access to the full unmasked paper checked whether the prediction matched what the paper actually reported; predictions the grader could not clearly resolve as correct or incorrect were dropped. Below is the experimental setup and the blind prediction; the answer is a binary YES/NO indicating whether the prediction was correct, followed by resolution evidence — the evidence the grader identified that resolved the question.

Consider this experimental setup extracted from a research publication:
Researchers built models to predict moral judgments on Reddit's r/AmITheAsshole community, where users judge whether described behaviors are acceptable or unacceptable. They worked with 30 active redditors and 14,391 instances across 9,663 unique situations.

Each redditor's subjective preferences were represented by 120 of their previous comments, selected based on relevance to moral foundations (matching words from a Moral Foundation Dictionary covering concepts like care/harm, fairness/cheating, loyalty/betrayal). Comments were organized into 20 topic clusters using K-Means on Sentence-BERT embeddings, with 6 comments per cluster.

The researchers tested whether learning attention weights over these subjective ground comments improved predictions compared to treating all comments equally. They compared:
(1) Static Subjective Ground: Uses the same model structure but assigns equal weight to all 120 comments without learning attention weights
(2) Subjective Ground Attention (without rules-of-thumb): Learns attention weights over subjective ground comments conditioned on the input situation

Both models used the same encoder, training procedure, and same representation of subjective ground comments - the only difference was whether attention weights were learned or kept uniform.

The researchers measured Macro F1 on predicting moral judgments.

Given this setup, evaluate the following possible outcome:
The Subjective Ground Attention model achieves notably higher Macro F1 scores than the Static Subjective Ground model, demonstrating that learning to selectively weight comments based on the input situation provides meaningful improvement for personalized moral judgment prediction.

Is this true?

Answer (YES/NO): NO